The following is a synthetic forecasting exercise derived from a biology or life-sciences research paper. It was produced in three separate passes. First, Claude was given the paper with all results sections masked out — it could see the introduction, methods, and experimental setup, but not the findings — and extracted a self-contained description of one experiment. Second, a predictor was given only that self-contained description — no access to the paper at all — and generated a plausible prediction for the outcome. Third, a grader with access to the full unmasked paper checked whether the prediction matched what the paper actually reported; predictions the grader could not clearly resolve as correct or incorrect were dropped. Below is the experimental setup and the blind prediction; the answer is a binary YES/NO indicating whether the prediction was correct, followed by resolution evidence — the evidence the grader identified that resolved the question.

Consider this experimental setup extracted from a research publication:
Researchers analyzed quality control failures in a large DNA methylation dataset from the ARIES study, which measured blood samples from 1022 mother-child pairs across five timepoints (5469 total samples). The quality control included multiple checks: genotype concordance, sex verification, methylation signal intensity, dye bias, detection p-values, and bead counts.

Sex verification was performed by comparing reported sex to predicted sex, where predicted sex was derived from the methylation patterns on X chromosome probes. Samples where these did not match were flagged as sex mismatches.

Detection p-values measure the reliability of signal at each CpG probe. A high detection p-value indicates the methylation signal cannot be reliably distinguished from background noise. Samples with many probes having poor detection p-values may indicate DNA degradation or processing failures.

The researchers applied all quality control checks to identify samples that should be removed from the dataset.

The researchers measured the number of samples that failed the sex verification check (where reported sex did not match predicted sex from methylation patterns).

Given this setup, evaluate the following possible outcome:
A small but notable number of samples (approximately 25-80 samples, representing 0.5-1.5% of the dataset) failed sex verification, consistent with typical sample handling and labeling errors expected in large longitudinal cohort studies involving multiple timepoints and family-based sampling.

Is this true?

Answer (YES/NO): NO